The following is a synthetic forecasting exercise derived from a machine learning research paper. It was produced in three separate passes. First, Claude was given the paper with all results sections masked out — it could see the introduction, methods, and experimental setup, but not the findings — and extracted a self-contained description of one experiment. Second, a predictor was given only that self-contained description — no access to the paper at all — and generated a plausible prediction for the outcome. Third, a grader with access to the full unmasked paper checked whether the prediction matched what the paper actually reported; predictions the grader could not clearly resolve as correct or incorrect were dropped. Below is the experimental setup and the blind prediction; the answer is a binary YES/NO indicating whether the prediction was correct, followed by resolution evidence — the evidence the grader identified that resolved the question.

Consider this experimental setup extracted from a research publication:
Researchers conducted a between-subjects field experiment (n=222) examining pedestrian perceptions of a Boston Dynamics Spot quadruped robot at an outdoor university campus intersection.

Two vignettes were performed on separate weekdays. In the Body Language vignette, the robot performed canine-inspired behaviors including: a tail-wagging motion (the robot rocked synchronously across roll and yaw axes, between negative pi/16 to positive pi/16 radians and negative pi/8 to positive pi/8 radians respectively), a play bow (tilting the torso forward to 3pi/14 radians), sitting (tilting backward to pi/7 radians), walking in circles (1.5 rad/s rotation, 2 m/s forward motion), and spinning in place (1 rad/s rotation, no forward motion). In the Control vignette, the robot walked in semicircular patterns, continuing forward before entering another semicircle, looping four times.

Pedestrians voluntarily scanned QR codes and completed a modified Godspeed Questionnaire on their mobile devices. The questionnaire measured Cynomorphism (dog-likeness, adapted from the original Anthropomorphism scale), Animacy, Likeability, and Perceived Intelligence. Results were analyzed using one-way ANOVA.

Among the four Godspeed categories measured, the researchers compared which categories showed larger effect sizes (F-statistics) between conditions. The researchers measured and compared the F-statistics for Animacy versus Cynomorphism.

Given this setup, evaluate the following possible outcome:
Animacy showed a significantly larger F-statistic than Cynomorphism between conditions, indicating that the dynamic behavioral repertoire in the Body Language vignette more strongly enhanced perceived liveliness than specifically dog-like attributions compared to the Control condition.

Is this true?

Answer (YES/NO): YES